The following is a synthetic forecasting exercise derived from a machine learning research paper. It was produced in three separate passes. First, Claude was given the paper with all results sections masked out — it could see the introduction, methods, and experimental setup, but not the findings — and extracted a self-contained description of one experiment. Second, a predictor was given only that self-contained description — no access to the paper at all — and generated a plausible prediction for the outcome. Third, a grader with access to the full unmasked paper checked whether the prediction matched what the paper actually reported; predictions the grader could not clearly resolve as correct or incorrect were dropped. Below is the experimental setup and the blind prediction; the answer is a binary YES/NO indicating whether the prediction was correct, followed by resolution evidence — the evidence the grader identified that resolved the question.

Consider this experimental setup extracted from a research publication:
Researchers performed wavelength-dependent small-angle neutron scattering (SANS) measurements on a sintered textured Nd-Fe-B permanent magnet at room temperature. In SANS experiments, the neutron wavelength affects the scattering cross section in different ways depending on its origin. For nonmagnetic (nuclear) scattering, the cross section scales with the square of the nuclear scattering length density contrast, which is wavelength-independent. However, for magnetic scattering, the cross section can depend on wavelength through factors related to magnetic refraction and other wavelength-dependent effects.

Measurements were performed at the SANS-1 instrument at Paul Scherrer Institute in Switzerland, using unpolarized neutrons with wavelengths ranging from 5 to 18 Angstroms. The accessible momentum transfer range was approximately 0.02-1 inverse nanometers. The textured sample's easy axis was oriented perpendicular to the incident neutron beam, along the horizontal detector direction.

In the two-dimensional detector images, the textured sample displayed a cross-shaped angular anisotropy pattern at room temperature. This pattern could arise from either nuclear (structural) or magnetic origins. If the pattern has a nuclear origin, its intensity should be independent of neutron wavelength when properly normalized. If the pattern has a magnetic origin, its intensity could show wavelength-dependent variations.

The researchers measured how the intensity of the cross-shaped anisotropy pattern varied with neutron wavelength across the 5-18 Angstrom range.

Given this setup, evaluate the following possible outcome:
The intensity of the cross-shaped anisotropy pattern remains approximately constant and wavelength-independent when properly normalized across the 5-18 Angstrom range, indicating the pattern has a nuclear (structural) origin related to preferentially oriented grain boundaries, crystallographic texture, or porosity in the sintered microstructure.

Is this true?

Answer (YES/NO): YES